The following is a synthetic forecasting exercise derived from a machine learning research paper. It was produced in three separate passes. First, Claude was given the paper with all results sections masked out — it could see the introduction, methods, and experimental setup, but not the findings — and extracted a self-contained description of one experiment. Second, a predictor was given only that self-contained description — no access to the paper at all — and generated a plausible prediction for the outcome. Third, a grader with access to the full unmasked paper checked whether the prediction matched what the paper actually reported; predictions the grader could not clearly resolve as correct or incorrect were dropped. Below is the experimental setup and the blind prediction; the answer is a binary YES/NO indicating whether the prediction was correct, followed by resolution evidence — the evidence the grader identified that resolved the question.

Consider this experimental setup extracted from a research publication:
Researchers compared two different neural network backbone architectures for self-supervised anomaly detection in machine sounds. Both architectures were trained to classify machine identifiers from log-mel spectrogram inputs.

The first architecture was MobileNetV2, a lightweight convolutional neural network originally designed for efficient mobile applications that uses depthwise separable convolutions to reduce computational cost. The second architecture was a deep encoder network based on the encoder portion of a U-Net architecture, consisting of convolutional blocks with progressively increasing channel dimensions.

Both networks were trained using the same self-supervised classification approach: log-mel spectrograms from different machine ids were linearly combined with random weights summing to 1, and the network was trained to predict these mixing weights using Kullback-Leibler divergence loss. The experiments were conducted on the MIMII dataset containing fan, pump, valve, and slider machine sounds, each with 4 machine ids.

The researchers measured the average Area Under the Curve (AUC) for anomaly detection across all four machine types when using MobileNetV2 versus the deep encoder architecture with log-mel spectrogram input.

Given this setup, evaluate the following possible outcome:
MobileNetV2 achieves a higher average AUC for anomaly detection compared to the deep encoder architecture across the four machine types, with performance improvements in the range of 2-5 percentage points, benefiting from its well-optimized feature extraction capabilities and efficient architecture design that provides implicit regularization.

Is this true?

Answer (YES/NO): NO